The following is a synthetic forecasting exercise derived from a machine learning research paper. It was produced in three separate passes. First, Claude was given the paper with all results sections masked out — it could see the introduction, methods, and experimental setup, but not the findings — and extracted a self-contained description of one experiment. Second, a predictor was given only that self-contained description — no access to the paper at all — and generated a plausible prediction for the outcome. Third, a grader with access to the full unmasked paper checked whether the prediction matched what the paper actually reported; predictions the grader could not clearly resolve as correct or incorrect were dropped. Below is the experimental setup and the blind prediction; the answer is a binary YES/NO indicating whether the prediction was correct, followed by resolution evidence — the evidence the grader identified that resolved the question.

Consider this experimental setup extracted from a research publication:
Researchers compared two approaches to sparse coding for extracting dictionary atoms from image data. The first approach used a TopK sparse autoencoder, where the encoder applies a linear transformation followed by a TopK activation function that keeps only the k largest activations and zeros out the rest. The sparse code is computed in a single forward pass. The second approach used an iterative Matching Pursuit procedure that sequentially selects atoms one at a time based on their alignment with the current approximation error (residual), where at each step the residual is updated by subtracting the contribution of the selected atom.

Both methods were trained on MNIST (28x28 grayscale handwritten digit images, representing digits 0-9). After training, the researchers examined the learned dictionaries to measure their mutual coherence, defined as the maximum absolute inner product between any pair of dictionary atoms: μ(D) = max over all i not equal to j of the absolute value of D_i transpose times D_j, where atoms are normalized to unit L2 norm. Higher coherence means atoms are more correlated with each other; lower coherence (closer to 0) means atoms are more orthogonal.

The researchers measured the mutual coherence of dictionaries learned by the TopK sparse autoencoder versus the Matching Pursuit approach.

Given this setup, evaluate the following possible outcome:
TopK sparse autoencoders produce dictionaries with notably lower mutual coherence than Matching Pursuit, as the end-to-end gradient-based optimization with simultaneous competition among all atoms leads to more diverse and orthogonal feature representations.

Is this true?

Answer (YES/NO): YES